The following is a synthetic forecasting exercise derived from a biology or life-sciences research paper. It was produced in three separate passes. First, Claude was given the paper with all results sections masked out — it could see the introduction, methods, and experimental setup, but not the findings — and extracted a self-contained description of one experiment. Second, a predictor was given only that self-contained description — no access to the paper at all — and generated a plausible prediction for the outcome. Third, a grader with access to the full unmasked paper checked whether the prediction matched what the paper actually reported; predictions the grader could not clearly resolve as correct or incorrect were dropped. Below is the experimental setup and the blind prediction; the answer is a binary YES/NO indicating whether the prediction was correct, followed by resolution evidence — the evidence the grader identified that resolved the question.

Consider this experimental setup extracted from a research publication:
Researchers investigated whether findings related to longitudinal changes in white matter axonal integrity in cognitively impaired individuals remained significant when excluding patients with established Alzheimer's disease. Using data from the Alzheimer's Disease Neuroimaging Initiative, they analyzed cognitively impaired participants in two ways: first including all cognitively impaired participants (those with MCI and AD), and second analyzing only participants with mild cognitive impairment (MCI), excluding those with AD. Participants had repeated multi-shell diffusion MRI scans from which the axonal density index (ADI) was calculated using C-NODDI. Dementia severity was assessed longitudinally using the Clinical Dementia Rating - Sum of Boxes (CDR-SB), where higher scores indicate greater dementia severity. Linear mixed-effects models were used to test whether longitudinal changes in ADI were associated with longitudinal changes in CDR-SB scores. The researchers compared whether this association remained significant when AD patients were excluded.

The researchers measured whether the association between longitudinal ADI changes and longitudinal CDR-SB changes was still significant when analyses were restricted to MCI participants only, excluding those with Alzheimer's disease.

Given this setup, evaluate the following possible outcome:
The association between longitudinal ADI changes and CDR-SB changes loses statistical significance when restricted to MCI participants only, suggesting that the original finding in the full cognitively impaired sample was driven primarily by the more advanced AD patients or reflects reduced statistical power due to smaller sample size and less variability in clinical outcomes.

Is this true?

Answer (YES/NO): NO